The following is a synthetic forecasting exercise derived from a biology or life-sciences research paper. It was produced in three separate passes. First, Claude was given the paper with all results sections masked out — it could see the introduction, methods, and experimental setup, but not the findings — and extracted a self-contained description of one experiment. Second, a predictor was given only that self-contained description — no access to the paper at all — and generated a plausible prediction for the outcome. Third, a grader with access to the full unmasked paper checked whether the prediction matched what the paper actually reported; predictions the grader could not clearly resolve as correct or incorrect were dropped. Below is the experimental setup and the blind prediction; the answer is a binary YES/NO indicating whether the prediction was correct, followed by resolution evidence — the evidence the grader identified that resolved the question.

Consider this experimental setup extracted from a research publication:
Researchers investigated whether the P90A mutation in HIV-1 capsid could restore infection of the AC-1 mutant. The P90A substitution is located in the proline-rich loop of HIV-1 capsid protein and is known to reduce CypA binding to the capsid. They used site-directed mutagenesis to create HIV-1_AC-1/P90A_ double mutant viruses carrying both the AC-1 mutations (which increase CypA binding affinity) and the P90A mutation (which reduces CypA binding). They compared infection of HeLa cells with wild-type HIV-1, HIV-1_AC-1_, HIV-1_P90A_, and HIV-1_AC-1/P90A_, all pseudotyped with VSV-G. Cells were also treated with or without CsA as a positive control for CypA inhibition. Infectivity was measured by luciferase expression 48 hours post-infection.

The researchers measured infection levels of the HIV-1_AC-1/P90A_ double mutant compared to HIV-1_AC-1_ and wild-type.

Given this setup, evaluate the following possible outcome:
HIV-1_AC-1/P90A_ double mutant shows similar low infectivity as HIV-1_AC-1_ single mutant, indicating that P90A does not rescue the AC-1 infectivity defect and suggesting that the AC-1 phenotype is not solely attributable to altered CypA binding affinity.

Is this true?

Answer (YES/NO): NO